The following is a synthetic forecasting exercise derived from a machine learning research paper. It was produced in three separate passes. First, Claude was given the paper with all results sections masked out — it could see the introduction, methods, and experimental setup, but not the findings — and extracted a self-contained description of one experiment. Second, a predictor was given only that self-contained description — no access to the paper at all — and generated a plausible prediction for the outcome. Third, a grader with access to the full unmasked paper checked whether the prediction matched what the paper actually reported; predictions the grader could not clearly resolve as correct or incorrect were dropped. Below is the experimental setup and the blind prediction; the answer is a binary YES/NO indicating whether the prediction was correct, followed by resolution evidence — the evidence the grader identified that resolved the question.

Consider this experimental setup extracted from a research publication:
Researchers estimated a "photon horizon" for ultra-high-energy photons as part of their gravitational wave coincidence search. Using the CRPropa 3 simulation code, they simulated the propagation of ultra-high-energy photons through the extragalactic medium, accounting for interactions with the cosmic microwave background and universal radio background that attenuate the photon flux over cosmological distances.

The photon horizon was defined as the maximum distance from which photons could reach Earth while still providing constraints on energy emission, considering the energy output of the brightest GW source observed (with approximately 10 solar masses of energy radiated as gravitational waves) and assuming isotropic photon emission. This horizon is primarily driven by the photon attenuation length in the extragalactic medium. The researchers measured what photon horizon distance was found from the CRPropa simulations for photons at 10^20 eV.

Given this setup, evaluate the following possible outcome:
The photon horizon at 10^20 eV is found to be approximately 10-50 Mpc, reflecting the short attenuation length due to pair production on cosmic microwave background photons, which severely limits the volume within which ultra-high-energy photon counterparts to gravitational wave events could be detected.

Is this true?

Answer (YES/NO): NO